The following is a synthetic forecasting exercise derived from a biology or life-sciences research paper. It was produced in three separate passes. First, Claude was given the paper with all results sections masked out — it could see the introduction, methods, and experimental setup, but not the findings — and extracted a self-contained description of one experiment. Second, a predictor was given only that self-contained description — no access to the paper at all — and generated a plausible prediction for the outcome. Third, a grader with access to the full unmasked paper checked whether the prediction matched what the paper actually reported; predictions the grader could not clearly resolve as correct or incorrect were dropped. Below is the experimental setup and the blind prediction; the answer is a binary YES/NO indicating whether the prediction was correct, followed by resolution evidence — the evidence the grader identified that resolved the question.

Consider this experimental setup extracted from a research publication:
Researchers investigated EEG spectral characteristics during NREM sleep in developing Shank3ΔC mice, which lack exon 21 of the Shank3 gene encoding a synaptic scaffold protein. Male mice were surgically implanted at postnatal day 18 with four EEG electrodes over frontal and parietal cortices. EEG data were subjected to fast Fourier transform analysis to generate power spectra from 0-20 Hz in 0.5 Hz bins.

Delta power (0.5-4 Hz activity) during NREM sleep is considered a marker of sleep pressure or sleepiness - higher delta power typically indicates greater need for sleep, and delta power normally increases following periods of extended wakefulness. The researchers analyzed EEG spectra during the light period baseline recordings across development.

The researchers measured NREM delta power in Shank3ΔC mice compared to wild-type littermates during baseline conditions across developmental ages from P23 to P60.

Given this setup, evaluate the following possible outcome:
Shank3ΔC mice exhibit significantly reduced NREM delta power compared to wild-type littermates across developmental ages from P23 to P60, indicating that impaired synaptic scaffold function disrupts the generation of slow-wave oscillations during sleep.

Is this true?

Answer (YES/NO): NO